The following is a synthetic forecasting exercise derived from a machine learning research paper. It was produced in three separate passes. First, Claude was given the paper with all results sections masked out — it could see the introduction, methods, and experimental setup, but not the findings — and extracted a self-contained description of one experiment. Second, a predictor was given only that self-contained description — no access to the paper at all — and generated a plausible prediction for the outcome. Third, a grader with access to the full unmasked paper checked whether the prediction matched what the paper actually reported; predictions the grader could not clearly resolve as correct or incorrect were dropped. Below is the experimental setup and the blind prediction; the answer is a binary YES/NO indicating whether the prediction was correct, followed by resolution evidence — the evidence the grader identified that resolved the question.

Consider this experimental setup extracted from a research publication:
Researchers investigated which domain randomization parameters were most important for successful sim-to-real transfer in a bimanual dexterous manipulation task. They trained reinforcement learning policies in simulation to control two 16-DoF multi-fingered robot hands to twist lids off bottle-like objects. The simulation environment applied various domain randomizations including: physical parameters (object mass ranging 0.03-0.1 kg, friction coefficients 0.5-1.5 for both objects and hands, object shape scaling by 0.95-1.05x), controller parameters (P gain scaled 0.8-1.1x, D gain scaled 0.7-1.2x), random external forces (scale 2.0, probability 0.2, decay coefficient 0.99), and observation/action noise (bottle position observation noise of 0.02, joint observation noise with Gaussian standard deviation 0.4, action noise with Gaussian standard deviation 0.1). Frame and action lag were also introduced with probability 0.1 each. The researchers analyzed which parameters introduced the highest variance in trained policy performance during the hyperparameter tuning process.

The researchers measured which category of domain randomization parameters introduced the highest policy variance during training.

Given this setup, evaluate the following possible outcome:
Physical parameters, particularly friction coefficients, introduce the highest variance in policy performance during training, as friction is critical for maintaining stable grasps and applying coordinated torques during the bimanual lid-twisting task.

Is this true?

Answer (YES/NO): NO